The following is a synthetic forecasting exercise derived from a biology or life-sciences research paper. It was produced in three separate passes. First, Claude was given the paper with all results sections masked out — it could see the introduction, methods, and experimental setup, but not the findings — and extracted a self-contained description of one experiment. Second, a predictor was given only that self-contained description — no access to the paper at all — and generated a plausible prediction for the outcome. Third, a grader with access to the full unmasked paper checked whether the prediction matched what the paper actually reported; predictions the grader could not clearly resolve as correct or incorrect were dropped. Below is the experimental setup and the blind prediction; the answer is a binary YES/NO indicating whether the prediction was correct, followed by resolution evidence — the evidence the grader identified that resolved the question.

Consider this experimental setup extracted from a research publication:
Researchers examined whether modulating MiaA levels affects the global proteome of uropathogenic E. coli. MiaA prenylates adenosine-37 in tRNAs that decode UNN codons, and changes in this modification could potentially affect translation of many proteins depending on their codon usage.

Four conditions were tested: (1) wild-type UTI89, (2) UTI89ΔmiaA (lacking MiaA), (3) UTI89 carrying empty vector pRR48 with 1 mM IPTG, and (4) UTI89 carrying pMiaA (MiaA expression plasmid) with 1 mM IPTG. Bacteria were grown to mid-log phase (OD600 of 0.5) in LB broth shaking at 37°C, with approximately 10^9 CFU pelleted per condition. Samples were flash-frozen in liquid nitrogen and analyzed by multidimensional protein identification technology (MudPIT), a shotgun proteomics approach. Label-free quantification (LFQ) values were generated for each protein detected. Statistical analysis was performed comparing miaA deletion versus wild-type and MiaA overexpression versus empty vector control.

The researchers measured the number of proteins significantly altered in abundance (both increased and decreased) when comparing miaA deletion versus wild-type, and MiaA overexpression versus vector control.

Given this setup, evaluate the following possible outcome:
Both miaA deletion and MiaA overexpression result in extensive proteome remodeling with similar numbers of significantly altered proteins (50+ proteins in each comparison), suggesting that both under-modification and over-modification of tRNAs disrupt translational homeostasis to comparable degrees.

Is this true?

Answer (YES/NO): NO